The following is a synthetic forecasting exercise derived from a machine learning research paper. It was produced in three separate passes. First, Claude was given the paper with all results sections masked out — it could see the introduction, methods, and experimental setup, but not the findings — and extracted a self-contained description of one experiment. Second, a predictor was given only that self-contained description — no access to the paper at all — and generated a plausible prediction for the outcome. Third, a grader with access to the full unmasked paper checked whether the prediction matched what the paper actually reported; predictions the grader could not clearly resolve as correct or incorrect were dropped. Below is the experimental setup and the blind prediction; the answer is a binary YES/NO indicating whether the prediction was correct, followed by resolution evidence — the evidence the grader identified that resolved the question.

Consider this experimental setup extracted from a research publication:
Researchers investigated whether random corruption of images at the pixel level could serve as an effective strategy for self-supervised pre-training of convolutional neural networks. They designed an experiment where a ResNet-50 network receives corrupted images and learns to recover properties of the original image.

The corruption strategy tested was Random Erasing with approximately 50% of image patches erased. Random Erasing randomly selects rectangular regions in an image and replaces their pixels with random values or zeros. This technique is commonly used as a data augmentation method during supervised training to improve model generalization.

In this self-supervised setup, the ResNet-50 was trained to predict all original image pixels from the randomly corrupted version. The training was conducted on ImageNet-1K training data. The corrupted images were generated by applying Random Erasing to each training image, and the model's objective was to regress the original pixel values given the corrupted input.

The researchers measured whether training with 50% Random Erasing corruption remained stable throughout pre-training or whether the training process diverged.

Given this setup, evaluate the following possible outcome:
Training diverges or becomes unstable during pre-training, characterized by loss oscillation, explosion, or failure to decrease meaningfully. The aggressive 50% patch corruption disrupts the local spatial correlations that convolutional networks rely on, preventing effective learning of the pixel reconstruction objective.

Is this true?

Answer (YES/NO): YES